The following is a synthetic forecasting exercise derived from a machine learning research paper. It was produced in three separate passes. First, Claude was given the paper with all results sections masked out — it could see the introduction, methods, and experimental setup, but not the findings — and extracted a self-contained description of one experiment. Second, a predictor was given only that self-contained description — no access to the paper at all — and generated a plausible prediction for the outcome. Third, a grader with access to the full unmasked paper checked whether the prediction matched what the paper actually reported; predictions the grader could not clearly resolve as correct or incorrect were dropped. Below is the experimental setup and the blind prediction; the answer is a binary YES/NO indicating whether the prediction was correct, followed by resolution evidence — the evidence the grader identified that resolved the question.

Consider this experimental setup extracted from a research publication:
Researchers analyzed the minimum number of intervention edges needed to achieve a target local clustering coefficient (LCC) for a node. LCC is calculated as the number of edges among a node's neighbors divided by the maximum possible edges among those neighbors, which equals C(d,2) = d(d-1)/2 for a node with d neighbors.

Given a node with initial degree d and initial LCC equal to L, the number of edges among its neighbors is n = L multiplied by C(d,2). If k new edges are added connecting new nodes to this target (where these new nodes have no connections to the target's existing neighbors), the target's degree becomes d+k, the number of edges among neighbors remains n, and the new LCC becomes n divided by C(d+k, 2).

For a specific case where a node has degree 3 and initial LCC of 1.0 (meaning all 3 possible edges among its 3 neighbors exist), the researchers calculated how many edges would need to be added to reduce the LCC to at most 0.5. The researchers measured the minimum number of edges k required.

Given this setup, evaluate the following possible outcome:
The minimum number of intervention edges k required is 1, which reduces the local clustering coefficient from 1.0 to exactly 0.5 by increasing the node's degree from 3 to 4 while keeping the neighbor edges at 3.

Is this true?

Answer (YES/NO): YES